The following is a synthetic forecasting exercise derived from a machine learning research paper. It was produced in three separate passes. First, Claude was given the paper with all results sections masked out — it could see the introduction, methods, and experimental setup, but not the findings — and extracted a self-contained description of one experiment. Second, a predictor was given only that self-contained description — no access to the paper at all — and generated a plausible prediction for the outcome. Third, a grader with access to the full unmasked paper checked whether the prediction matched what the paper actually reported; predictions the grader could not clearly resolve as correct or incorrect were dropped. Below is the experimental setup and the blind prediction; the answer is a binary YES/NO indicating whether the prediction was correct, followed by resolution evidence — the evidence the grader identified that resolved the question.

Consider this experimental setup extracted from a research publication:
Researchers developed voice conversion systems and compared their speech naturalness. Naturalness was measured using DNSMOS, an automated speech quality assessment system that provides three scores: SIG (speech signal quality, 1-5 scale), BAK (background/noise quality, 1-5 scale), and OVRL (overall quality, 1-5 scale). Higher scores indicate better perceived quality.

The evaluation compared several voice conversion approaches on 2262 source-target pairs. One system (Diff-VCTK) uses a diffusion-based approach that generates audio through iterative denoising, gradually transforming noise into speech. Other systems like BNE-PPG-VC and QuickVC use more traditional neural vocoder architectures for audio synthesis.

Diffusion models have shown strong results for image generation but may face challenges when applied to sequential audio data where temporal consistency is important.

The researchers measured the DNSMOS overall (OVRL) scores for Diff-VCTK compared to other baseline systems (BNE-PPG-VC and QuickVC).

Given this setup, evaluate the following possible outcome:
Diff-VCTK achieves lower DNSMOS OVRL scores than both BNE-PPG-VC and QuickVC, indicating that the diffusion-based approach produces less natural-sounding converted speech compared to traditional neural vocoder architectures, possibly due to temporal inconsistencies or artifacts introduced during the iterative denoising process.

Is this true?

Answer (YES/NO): NO